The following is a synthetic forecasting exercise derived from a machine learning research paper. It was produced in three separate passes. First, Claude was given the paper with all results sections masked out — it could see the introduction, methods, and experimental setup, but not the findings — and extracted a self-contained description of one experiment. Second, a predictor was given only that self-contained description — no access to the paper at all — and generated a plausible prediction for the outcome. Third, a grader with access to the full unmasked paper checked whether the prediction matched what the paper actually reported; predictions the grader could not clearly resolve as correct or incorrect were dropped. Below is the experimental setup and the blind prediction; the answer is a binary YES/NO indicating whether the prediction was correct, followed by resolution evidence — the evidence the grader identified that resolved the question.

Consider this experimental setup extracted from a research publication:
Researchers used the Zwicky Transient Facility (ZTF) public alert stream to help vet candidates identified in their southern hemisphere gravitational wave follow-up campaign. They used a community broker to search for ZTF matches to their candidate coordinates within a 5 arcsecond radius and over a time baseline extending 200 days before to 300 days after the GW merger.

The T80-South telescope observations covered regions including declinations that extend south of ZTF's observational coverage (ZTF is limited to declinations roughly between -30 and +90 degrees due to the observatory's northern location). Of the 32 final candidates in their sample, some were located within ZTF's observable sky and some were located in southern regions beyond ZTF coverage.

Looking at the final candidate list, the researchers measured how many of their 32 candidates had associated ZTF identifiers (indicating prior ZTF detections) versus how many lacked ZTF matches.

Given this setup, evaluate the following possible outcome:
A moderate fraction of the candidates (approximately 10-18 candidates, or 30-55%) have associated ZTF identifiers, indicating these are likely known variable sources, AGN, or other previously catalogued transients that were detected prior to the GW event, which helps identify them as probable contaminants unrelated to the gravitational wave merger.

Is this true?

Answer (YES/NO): YES